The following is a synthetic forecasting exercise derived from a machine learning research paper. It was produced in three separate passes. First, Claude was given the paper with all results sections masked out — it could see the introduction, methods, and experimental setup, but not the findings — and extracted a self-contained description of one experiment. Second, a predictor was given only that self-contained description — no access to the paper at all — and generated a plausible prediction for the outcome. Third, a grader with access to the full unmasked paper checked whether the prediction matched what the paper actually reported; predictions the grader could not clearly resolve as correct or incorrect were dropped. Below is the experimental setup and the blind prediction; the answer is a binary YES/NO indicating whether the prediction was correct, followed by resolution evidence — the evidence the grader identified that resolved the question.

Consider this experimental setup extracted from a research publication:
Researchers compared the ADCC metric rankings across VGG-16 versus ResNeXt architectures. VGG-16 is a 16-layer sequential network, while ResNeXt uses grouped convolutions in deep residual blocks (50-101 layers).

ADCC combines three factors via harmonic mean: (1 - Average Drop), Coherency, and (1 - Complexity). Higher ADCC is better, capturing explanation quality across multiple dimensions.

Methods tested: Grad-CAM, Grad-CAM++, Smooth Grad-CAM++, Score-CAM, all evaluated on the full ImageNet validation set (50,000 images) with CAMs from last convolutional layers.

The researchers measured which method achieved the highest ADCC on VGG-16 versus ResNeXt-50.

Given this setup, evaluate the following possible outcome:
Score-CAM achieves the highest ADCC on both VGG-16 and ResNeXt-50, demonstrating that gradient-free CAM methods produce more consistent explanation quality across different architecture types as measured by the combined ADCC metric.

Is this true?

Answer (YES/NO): NO